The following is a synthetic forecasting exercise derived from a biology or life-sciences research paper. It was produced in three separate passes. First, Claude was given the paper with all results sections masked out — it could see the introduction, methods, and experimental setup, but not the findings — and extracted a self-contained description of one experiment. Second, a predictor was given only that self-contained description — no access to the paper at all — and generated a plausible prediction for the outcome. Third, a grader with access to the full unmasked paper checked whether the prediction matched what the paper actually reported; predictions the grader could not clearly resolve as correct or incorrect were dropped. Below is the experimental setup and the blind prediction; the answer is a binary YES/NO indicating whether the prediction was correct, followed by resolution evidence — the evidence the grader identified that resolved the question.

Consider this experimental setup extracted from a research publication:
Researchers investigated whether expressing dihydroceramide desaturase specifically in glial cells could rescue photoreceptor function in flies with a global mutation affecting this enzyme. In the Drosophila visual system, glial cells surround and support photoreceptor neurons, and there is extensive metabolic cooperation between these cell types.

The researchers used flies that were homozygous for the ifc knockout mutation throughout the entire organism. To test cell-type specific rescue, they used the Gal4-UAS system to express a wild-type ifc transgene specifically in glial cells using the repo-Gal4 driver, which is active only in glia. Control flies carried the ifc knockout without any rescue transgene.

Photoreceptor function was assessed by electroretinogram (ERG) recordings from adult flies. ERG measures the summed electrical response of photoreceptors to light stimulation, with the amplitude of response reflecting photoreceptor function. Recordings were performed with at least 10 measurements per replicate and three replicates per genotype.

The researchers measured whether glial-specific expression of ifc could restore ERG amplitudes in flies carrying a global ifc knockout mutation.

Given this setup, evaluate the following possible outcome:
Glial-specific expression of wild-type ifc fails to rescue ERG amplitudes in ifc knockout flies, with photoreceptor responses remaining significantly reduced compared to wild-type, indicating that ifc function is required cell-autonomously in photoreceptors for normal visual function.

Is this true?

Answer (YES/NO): NO